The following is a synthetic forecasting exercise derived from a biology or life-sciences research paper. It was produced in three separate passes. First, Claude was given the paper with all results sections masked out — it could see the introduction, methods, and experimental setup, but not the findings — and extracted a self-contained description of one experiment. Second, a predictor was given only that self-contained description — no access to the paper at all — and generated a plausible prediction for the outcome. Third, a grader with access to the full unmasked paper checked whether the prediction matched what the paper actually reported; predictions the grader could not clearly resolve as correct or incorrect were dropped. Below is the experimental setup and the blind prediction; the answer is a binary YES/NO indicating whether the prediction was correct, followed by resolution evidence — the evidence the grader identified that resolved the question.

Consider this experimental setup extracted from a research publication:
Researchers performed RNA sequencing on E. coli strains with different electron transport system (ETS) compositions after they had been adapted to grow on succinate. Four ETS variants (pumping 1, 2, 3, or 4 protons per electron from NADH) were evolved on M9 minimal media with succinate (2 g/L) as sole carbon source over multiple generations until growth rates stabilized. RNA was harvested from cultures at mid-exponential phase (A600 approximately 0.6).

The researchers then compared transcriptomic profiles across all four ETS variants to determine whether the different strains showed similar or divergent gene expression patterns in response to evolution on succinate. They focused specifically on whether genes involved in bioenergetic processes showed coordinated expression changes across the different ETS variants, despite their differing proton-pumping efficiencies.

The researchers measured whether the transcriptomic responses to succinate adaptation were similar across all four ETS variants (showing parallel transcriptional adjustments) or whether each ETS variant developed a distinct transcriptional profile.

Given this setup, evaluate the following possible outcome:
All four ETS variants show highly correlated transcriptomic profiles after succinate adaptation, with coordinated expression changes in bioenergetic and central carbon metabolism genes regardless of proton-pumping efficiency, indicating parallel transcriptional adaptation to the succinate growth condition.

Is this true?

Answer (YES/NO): NO